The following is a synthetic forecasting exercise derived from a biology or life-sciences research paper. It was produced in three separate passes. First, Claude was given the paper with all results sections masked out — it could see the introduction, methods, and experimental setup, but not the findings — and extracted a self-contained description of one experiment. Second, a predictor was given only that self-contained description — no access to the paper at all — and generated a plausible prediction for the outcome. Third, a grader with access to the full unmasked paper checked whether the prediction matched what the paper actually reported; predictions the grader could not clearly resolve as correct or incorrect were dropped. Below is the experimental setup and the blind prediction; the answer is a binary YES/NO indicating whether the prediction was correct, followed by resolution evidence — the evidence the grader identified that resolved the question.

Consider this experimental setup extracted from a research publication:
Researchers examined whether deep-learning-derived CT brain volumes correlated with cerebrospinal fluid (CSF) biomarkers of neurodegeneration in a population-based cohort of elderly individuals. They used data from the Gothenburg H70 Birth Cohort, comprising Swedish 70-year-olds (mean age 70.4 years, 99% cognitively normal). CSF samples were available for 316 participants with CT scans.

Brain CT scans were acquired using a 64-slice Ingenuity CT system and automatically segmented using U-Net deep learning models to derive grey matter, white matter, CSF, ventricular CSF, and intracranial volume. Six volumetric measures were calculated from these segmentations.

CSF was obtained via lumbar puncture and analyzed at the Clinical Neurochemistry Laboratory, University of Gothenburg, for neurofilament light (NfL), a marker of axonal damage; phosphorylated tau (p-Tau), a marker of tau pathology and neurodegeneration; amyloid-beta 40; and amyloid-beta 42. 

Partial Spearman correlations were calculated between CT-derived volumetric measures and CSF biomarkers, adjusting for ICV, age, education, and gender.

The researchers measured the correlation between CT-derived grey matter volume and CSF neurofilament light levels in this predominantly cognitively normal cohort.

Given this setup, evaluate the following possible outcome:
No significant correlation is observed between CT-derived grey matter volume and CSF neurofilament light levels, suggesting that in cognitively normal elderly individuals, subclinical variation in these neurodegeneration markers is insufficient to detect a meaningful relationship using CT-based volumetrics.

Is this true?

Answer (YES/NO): NO